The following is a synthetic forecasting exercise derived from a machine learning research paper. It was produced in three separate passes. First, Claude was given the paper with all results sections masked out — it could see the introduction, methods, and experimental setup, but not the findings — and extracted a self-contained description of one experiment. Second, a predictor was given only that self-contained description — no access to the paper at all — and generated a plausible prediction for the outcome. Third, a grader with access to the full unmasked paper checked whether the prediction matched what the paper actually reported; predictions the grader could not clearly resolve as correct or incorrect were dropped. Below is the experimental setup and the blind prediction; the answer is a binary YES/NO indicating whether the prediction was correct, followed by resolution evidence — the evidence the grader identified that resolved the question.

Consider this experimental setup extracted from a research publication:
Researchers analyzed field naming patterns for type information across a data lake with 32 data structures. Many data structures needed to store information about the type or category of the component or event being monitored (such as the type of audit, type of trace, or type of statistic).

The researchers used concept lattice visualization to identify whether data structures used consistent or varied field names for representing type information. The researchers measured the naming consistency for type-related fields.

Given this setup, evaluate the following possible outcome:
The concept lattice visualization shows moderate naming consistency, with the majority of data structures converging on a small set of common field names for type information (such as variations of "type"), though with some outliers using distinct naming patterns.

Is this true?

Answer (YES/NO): NO